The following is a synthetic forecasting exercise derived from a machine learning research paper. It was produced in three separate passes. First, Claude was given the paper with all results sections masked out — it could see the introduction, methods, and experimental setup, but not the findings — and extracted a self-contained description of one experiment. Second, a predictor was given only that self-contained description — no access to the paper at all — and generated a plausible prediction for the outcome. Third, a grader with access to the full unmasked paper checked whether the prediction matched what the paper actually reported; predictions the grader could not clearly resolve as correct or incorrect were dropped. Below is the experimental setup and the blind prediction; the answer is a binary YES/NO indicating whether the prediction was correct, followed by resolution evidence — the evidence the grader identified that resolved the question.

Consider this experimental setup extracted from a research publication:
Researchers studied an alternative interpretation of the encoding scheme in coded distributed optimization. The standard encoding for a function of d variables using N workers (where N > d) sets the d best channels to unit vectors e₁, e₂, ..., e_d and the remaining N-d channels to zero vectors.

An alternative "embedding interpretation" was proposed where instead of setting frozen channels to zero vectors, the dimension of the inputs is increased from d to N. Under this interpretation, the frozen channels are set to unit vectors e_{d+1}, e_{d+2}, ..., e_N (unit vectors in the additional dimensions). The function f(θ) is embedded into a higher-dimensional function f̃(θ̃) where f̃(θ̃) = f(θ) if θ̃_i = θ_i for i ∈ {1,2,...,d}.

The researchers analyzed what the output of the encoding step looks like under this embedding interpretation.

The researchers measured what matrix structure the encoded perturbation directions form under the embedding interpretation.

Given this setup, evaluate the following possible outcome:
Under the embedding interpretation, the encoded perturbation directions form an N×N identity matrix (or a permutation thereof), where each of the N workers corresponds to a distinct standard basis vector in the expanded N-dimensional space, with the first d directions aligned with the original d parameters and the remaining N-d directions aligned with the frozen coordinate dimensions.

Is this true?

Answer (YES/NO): NO